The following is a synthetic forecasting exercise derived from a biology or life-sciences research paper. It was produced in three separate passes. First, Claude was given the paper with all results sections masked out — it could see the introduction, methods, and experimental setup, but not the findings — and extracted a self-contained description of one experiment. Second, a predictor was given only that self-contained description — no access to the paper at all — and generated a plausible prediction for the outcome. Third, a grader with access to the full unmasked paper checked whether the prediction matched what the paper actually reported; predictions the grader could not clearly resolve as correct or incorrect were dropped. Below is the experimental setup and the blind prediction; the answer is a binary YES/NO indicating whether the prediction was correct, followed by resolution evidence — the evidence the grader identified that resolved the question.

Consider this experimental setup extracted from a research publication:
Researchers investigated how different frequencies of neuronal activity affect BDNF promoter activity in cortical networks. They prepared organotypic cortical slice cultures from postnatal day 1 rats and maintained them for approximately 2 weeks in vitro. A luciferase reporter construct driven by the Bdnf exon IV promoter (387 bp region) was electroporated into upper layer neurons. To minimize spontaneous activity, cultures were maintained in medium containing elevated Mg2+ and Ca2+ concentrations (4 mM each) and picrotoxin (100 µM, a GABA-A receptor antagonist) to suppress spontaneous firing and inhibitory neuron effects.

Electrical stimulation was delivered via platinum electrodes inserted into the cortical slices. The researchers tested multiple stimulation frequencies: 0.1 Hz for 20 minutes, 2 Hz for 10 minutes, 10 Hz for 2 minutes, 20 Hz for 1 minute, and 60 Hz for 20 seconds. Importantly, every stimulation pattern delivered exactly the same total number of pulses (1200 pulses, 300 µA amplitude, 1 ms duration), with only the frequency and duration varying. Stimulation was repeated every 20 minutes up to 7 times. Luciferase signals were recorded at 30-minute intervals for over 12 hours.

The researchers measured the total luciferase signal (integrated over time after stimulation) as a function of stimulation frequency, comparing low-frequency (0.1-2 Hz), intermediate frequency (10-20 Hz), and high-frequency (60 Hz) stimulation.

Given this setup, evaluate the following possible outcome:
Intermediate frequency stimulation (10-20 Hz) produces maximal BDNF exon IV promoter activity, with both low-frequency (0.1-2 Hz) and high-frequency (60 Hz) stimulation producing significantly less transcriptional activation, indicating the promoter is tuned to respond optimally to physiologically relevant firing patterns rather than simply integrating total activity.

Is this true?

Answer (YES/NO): NO